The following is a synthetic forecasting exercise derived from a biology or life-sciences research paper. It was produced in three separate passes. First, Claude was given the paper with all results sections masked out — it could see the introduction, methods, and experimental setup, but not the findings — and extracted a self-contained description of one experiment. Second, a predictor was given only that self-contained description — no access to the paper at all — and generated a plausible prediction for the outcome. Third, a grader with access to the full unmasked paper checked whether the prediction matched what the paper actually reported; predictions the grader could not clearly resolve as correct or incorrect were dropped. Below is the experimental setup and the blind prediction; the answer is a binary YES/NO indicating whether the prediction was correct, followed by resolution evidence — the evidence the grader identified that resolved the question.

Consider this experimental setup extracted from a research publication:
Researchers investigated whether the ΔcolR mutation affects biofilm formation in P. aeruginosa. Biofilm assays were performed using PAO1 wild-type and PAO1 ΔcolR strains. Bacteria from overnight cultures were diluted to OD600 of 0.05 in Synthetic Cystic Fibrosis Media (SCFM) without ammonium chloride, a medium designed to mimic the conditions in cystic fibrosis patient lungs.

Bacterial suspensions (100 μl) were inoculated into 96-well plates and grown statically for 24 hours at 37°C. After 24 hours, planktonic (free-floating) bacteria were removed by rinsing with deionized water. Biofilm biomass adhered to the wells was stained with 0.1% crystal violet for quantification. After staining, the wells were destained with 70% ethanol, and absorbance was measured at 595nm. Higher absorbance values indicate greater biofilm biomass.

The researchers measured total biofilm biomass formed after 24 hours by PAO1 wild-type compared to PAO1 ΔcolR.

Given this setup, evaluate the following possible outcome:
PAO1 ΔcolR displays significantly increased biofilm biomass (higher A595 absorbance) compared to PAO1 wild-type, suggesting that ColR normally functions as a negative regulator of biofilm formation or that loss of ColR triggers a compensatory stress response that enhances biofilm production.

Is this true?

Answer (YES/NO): NO